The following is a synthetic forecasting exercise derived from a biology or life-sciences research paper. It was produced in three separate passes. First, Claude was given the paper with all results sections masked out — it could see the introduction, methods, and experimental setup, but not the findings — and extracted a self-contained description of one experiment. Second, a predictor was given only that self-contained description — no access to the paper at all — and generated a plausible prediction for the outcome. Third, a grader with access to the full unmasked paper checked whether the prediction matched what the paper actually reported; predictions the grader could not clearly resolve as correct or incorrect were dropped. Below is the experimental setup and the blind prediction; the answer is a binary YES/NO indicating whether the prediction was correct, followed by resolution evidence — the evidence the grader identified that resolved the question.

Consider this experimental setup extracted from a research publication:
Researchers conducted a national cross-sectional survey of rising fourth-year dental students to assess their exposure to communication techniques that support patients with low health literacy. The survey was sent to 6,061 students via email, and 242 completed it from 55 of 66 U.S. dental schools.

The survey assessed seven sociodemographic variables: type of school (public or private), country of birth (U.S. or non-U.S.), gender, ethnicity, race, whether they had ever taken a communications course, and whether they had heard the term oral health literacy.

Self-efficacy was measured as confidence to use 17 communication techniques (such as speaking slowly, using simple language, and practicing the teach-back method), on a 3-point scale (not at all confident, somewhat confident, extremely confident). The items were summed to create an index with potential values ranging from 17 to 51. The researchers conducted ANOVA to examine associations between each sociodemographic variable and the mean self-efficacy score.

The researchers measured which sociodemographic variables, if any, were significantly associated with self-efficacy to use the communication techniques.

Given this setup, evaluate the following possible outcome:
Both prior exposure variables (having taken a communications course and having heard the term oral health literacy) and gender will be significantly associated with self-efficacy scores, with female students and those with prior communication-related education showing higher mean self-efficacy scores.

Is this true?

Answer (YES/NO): NO